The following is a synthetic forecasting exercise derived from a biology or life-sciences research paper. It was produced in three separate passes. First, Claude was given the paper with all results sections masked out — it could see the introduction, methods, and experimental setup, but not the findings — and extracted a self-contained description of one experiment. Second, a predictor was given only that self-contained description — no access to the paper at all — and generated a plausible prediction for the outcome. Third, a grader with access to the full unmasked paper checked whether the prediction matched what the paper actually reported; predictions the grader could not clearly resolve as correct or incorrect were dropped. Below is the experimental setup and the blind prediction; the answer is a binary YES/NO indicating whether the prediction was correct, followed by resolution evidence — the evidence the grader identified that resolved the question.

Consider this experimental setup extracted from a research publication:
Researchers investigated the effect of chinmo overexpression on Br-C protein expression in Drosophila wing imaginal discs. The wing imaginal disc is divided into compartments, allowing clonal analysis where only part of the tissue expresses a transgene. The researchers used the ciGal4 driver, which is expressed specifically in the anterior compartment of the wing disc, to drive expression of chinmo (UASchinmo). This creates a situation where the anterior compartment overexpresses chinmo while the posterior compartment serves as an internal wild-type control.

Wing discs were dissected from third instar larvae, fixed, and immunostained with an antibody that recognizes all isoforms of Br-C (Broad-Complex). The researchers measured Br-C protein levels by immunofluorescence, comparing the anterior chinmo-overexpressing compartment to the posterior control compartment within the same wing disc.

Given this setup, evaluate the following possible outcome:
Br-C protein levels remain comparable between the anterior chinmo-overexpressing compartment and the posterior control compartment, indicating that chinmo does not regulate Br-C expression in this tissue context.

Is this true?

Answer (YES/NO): NO